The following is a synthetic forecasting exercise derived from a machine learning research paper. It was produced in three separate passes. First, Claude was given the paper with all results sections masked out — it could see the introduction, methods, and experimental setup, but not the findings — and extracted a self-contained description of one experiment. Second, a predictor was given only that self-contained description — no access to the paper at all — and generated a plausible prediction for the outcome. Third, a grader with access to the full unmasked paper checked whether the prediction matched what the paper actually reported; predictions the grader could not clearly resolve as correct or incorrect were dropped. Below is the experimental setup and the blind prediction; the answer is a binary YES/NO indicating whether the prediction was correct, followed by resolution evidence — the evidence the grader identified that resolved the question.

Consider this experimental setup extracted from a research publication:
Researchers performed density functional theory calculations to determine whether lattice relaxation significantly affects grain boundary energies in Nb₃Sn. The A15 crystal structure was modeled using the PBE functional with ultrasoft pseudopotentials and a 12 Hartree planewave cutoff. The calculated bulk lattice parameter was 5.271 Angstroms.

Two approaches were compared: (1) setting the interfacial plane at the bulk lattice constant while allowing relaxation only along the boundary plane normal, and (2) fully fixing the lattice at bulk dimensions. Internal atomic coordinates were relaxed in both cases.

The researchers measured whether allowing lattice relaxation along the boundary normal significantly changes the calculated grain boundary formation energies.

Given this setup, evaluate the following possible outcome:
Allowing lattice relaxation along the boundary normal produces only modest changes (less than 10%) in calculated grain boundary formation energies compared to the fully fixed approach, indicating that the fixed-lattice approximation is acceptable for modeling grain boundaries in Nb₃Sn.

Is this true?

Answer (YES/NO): YES